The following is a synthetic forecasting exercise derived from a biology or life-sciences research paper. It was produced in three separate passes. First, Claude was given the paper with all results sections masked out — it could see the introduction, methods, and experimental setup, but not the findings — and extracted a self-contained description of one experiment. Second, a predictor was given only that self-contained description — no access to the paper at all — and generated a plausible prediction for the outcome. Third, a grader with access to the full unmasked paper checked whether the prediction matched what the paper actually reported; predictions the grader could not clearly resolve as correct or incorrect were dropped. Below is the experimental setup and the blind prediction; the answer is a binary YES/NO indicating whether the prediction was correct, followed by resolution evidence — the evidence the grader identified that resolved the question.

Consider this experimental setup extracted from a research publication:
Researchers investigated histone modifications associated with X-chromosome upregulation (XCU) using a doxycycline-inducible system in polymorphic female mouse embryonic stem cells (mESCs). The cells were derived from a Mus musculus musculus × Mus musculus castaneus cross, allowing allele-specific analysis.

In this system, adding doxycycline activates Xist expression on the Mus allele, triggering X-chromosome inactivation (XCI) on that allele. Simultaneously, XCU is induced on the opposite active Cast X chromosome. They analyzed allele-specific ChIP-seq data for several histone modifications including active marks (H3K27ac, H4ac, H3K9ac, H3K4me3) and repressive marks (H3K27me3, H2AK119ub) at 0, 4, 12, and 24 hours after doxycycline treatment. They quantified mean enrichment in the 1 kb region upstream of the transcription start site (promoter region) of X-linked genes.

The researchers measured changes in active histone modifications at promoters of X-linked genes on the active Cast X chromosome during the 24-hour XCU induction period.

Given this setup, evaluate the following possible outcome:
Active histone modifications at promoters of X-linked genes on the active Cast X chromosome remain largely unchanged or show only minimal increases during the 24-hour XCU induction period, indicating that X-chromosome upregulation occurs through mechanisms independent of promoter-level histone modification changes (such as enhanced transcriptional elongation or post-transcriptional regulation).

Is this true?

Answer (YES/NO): NO